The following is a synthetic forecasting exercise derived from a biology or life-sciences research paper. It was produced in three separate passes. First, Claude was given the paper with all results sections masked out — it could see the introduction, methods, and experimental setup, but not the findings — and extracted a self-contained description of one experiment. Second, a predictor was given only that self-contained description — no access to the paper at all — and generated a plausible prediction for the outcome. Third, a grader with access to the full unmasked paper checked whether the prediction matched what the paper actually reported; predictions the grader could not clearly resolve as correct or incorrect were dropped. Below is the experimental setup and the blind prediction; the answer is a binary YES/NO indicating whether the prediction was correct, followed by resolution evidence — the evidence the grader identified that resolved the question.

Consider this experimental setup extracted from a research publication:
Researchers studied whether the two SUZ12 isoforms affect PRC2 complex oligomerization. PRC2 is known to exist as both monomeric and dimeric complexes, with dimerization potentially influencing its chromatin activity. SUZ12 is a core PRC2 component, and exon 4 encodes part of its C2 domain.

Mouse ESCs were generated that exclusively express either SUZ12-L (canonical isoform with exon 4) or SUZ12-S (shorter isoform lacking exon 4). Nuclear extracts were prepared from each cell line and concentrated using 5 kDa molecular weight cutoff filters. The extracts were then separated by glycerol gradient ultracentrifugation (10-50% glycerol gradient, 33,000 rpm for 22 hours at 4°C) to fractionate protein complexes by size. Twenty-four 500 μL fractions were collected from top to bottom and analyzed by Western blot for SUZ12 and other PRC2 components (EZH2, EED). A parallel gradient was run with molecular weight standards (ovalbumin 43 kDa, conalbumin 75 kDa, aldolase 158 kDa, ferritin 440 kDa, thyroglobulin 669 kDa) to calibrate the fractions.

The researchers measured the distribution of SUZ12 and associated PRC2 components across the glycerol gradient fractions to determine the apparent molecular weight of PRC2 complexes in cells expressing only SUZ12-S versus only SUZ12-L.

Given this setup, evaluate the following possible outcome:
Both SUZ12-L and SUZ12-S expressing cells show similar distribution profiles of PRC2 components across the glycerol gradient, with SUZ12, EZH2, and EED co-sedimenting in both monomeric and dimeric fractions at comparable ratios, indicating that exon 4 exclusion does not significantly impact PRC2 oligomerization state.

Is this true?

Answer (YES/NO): NO